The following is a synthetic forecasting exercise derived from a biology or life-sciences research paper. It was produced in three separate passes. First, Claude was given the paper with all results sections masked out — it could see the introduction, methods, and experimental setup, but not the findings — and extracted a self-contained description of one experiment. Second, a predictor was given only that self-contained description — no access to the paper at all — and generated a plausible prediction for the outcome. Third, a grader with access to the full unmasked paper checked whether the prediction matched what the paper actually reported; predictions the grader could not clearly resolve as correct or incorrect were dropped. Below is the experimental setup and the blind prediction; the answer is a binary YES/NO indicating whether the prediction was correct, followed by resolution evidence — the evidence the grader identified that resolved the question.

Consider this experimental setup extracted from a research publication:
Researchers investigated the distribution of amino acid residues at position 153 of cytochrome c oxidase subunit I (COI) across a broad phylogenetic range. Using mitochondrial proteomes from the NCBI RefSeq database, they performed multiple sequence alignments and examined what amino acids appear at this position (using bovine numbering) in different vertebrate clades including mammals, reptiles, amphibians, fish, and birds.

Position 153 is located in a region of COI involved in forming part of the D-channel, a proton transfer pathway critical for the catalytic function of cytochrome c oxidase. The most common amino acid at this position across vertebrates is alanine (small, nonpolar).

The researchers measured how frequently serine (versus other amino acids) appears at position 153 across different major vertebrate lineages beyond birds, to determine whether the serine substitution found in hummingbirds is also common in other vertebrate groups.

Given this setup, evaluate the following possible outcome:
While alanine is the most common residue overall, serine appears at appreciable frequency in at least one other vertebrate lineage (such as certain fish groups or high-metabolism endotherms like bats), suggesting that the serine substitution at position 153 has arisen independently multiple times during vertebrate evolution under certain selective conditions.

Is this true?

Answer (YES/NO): NO